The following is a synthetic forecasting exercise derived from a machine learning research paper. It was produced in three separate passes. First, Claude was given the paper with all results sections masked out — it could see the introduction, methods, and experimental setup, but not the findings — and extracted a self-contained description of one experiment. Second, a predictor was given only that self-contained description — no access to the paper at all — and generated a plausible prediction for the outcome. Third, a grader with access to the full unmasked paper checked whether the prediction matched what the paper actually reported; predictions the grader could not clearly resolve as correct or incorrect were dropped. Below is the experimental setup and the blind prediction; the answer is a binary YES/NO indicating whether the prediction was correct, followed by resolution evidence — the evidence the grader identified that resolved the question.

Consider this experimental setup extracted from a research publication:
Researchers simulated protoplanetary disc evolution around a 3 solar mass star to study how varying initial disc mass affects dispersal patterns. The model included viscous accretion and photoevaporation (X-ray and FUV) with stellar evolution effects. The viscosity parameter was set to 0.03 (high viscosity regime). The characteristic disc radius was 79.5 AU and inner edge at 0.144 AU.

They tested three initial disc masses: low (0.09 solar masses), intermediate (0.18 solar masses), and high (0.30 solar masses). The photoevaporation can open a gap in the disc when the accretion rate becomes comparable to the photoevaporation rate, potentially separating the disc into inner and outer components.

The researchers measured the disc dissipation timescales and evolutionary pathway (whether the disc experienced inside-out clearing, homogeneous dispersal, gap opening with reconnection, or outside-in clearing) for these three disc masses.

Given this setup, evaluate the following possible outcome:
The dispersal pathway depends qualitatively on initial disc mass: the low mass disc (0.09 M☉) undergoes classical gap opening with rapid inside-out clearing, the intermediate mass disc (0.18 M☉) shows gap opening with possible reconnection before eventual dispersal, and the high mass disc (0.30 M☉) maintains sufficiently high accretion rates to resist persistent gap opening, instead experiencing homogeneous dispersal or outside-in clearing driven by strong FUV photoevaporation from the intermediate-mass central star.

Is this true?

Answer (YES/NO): YES